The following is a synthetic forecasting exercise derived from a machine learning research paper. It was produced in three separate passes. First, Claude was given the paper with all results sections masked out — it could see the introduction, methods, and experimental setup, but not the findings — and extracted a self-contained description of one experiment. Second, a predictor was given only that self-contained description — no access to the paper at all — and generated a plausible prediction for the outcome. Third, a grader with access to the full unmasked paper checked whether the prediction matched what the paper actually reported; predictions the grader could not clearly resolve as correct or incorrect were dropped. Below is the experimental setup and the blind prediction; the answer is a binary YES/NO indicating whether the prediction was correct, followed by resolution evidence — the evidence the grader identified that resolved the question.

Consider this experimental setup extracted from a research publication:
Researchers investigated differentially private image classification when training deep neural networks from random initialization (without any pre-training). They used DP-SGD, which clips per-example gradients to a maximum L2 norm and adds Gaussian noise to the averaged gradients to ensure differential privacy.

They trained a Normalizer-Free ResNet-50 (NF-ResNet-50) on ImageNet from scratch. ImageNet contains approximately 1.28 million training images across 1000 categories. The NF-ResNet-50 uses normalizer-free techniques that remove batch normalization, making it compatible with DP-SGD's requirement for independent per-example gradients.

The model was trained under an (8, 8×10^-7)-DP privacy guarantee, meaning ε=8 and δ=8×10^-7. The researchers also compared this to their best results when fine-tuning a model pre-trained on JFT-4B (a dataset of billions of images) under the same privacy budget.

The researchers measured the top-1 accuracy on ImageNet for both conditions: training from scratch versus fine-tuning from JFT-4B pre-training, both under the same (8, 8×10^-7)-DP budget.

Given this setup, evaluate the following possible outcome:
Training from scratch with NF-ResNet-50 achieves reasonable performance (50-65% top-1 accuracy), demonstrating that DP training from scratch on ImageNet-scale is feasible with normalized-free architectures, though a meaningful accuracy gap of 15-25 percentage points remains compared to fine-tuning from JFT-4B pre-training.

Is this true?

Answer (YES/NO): NO